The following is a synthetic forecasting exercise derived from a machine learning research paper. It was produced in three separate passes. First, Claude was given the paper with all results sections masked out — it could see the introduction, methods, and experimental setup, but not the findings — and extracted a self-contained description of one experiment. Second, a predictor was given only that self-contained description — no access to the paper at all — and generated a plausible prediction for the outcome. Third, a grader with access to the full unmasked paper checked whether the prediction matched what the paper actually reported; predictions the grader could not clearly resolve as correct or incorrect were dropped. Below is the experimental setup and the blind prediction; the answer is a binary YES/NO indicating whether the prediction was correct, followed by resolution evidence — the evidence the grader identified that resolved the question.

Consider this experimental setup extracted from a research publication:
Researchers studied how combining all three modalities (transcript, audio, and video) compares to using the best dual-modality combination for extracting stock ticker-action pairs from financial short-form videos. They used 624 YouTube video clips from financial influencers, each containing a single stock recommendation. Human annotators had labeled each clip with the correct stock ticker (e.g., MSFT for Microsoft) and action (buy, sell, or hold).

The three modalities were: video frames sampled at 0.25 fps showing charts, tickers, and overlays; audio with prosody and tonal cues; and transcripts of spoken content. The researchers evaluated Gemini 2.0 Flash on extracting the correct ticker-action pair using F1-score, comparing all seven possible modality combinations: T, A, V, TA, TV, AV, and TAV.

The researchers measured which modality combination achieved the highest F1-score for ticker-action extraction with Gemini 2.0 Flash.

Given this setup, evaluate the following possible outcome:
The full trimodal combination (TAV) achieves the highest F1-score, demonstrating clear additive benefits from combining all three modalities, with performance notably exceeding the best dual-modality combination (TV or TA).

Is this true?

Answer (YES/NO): NO